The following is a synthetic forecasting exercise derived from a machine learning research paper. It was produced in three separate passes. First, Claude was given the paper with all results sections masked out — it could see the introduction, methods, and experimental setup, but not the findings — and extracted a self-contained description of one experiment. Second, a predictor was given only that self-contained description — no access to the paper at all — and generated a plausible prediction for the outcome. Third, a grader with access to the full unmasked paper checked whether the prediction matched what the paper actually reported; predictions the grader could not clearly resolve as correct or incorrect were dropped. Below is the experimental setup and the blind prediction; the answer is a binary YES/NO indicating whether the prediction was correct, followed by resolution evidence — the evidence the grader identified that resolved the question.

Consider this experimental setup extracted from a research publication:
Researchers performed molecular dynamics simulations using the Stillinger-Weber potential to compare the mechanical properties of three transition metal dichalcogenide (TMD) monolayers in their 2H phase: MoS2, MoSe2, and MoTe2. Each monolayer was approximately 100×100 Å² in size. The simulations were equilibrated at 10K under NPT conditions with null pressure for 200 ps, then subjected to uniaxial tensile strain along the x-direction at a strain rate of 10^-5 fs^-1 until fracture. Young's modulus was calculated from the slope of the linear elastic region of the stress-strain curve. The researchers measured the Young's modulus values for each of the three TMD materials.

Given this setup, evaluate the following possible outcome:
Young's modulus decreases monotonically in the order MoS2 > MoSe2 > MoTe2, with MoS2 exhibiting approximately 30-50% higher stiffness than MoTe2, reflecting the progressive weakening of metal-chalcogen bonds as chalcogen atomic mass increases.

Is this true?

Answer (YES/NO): NO